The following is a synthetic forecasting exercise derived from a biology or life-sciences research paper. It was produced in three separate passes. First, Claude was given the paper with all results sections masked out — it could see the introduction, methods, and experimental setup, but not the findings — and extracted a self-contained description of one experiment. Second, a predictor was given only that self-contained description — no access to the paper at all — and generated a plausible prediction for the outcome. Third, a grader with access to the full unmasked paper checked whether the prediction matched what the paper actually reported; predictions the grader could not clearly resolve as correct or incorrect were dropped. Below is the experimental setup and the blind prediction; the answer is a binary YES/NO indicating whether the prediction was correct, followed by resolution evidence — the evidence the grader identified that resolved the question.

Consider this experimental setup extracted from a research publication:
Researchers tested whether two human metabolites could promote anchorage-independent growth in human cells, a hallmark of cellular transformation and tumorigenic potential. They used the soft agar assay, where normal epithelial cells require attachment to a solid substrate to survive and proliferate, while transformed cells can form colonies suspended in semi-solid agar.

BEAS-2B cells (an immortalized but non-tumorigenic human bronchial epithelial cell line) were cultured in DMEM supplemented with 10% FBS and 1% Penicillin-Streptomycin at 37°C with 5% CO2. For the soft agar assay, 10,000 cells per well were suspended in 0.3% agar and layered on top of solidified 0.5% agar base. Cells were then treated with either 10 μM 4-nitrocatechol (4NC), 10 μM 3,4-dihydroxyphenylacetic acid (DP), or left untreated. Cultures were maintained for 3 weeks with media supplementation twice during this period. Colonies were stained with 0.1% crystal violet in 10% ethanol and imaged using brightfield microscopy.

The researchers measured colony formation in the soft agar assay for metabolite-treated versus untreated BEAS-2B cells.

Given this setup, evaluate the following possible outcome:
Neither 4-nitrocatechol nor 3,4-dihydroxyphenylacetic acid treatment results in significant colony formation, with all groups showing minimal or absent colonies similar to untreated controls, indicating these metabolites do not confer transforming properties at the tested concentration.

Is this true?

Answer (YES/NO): NO